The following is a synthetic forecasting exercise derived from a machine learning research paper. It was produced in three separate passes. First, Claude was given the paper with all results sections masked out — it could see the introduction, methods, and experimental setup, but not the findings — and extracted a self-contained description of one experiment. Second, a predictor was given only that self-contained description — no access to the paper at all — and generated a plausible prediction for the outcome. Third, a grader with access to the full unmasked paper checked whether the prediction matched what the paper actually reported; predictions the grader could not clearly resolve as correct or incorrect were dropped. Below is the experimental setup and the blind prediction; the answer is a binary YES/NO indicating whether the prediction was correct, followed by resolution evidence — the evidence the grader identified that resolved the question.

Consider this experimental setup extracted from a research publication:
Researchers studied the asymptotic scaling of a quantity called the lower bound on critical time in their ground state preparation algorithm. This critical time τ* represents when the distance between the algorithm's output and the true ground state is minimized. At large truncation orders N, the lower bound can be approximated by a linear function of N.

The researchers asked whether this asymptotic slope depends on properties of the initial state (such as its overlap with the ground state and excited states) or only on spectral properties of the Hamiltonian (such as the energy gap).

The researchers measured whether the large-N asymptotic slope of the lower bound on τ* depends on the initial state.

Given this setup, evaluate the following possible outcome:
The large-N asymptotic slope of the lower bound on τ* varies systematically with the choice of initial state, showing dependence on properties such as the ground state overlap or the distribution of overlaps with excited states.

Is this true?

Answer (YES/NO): NO